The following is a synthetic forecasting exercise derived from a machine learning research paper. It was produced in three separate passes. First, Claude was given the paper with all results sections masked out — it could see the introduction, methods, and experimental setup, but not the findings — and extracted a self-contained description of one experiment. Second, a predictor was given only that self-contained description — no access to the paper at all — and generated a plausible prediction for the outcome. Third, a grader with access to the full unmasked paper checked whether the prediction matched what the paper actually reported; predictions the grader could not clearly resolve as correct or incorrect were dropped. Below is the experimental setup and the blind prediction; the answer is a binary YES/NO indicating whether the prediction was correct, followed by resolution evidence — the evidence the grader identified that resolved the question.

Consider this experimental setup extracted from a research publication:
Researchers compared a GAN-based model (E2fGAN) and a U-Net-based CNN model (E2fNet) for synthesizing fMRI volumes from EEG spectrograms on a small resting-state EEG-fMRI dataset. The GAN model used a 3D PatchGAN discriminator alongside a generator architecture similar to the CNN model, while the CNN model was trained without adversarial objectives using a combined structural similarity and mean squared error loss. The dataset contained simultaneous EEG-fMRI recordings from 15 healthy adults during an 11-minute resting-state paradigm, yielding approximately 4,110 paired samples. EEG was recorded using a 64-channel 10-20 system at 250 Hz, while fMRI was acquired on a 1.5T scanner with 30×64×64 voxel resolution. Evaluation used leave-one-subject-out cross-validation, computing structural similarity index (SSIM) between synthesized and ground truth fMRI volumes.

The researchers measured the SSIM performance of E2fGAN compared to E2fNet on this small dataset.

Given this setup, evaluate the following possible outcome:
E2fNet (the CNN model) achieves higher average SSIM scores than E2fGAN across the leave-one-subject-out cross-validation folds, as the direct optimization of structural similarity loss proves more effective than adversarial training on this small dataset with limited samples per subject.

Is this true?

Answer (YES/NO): YES